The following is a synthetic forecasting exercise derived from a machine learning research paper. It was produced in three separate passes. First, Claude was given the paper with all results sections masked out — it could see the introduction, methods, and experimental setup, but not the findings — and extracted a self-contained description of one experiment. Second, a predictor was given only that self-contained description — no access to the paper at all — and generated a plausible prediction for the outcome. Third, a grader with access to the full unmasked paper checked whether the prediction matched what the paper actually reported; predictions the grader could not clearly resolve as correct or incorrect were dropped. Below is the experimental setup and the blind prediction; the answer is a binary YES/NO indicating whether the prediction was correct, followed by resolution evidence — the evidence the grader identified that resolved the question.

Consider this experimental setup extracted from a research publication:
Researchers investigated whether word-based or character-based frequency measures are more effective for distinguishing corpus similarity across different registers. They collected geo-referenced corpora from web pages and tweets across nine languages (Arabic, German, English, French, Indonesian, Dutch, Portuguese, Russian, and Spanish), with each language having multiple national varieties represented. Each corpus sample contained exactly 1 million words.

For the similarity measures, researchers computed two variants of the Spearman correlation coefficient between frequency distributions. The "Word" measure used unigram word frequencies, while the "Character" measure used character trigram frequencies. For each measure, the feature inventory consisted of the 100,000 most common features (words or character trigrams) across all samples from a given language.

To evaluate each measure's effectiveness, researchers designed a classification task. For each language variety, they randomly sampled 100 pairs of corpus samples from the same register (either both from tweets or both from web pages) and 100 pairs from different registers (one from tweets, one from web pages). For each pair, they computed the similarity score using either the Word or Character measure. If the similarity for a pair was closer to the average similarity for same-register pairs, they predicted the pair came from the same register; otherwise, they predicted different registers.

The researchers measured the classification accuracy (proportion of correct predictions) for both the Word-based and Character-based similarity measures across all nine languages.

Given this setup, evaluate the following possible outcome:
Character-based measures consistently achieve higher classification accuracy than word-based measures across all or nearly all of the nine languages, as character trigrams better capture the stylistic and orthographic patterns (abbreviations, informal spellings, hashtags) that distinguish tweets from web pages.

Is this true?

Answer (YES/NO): YES